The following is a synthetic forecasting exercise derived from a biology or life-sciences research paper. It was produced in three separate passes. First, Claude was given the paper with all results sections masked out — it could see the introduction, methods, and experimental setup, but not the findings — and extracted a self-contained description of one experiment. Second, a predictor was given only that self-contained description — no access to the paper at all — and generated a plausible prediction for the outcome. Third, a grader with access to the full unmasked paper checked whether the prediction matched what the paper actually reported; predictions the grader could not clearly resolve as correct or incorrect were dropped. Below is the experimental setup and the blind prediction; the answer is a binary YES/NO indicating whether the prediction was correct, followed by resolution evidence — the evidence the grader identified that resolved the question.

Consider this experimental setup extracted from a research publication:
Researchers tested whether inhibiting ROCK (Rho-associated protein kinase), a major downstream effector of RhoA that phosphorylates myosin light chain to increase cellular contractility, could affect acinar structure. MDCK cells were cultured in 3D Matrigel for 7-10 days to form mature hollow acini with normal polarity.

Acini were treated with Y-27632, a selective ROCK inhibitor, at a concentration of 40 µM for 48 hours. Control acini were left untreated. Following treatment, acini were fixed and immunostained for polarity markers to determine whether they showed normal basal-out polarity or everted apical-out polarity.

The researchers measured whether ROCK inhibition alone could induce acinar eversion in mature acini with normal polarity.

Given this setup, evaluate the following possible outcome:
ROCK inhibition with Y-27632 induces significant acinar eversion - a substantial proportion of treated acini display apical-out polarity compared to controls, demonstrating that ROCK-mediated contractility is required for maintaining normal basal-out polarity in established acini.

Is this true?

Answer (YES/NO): NO